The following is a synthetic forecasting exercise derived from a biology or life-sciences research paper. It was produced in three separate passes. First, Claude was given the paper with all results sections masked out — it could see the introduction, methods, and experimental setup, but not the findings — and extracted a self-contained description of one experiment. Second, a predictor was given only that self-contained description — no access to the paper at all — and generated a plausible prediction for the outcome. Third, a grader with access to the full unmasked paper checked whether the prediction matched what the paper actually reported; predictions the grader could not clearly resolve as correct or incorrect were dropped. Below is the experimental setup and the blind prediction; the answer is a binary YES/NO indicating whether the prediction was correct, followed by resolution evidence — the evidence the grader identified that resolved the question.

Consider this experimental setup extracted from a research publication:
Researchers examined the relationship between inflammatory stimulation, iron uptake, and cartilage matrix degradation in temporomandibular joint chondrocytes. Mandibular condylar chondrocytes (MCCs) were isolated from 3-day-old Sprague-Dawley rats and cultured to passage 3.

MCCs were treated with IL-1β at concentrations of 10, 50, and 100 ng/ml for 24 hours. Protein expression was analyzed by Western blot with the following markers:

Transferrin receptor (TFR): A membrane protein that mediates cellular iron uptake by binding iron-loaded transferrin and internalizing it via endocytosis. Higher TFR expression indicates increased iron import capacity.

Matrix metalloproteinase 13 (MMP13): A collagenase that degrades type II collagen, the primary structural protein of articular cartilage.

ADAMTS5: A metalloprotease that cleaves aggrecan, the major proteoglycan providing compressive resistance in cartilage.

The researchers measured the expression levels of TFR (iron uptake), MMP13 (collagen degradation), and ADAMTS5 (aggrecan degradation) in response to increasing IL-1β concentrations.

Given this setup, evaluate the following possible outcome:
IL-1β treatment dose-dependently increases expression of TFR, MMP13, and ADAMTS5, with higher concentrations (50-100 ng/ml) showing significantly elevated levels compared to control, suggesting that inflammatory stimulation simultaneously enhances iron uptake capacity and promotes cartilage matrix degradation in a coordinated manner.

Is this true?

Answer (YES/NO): NO